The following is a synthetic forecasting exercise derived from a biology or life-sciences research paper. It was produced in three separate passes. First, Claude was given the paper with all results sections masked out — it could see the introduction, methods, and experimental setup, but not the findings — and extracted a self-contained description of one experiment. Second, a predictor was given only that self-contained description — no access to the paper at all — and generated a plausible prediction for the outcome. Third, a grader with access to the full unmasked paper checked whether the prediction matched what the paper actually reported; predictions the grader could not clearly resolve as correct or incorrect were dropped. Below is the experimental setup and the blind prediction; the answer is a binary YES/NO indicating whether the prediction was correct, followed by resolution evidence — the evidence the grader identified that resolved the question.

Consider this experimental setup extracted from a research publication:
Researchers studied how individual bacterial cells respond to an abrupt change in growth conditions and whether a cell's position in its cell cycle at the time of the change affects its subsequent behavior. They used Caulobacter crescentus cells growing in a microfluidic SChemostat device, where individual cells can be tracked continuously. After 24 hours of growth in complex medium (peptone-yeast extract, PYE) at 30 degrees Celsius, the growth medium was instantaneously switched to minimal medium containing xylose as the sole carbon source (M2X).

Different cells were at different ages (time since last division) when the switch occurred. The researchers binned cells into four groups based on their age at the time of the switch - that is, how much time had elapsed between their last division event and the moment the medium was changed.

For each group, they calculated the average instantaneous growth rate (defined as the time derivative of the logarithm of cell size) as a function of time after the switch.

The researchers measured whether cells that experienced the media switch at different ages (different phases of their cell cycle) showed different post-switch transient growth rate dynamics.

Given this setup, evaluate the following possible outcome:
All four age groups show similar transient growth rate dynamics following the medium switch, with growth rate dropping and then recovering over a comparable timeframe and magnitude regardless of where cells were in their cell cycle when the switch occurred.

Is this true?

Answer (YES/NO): YES